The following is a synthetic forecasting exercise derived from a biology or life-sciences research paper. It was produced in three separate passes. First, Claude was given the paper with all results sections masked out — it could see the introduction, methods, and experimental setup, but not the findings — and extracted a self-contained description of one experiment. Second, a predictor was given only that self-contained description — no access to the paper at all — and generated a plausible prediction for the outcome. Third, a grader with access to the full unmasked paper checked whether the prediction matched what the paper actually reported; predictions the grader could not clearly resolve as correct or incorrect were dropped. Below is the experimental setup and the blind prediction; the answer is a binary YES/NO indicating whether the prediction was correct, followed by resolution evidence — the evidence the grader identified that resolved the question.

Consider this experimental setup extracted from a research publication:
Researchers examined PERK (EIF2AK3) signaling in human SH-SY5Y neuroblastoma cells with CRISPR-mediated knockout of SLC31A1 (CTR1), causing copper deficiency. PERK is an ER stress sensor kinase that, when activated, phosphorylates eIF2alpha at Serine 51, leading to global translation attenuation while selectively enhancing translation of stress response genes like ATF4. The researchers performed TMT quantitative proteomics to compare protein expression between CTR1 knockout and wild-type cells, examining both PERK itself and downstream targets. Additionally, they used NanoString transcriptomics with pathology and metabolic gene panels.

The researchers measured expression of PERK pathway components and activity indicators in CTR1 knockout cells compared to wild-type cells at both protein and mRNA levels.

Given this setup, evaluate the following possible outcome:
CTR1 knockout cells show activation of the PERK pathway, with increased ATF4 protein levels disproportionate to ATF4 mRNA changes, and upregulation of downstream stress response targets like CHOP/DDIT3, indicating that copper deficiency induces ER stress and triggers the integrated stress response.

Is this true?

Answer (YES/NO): NO